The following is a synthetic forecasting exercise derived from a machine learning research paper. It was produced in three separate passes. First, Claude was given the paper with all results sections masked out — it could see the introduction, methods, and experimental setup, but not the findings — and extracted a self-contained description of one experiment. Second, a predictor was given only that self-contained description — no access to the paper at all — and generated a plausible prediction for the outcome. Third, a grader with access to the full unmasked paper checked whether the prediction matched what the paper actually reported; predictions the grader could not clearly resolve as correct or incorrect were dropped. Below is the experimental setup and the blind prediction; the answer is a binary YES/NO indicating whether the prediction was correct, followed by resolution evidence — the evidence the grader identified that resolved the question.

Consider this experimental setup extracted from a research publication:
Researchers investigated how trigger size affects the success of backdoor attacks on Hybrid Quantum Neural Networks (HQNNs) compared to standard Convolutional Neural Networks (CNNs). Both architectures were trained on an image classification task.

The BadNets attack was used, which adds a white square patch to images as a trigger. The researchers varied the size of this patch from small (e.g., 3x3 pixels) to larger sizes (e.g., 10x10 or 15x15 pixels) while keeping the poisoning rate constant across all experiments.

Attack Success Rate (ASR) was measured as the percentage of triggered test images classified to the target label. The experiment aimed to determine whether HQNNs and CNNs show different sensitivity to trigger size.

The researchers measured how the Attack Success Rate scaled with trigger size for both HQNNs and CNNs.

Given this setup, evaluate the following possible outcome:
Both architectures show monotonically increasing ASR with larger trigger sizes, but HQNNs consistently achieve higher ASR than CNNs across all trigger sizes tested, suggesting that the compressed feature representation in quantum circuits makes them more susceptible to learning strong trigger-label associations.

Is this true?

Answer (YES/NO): NO